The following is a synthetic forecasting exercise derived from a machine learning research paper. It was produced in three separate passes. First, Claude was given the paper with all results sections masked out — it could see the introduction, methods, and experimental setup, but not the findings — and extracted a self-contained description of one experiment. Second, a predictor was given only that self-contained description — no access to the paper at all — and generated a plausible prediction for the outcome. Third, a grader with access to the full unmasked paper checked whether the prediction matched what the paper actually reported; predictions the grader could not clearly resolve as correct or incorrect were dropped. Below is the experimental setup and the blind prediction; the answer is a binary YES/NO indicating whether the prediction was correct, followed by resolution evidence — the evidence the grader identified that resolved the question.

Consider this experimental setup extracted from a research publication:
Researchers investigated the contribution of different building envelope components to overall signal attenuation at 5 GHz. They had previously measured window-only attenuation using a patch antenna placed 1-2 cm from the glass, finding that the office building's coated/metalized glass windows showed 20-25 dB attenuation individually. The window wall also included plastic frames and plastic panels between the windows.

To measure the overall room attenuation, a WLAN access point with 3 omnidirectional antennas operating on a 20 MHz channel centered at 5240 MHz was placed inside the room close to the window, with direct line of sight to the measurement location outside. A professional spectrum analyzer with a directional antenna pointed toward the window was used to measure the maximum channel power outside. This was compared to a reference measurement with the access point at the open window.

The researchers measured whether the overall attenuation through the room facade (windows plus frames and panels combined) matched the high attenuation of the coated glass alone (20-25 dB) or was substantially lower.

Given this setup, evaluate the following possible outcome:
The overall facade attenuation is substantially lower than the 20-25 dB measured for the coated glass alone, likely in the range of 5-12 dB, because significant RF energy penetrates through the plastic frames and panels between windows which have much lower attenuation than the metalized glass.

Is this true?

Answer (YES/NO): NO